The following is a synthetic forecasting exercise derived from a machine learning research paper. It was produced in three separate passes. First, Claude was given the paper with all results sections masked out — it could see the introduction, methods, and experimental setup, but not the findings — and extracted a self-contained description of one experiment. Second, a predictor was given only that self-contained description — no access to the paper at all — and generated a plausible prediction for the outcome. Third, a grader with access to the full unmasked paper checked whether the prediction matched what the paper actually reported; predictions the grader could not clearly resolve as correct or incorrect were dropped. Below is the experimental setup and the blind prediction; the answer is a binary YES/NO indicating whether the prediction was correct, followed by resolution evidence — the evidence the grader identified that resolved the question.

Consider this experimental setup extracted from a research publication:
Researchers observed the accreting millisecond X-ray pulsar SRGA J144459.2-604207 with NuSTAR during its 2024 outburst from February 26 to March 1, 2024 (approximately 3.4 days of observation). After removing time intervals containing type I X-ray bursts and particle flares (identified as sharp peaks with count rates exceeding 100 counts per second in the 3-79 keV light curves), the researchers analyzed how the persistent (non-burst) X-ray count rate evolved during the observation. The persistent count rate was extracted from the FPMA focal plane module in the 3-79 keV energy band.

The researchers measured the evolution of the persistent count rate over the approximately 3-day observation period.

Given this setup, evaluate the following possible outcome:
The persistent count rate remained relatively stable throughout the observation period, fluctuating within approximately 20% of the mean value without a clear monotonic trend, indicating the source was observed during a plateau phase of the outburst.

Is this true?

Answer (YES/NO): NO